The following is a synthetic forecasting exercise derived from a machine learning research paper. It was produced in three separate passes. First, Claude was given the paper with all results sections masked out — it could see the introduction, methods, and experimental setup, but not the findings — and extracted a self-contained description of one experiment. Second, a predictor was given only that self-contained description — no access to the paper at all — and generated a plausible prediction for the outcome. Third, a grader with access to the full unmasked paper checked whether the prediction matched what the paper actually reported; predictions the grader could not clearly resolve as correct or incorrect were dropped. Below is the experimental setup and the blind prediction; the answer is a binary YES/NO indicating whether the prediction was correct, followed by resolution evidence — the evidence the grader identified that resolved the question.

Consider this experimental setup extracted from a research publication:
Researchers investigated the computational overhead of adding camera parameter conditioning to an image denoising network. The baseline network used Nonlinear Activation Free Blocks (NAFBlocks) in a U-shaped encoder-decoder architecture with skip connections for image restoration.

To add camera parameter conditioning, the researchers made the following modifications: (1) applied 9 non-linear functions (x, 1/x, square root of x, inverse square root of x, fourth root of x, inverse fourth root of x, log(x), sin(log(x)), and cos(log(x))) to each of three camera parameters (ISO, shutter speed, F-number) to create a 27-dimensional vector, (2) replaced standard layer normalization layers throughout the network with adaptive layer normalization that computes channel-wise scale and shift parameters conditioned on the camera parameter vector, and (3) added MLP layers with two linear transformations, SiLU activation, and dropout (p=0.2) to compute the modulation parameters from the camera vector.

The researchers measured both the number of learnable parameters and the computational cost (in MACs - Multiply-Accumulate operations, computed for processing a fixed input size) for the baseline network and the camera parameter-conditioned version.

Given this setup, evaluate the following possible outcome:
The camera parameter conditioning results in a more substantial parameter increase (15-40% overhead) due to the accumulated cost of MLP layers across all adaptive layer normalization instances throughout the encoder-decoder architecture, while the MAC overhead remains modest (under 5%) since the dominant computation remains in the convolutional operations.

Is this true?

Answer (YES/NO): NO